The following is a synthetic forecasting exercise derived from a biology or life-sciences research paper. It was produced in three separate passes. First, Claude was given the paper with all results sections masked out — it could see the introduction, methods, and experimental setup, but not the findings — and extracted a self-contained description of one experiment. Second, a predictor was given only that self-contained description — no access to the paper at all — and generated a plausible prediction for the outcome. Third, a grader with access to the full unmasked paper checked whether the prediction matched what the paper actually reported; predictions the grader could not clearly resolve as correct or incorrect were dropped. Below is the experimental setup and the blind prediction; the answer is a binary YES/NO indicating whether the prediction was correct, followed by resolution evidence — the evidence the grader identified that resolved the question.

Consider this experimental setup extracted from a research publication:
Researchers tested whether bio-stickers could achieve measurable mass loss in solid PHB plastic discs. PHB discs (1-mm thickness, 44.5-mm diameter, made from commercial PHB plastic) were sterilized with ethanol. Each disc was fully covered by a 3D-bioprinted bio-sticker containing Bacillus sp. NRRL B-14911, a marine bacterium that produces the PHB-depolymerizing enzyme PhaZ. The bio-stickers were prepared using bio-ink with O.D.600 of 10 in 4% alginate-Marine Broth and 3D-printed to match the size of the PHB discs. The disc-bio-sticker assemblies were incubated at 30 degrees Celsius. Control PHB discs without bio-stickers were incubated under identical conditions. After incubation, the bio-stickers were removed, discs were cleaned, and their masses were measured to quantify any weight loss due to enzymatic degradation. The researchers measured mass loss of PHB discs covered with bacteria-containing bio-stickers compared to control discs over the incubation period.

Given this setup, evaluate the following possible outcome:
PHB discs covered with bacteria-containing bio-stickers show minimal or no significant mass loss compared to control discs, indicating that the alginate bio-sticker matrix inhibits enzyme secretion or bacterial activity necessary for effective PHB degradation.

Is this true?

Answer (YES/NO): NO